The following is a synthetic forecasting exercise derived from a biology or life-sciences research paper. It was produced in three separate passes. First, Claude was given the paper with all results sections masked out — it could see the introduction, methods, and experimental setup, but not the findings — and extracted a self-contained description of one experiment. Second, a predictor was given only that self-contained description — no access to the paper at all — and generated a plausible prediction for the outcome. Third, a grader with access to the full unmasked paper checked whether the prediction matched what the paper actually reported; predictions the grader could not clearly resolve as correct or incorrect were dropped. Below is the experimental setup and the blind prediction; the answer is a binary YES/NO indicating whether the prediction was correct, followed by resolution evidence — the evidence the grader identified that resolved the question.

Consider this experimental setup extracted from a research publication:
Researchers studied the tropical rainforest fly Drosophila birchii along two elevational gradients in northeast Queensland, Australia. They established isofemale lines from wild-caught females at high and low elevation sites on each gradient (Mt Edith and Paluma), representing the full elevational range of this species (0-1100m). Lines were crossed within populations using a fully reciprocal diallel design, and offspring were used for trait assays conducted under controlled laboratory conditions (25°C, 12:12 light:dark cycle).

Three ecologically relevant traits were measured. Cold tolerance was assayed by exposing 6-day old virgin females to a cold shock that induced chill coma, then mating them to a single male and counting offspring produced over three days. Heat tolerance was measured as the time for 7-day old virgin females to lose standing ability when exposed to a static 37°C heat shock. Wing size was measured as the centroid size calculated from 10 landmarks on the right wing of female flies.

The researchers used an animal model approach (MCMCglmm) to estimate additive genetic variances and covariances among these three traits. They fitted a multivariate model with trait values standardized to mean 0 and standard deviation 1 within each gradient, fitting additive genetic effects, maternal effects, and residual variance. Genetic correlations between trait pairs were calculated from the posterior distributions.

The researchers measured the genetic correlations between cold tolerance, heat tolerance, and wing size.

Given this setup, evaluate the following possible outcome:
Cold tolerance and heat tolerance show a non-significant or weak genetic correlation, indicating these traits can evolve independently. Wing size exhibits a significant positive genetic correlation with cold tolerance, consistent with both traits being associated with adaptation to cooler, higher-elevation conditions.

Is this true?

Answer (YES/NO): NO